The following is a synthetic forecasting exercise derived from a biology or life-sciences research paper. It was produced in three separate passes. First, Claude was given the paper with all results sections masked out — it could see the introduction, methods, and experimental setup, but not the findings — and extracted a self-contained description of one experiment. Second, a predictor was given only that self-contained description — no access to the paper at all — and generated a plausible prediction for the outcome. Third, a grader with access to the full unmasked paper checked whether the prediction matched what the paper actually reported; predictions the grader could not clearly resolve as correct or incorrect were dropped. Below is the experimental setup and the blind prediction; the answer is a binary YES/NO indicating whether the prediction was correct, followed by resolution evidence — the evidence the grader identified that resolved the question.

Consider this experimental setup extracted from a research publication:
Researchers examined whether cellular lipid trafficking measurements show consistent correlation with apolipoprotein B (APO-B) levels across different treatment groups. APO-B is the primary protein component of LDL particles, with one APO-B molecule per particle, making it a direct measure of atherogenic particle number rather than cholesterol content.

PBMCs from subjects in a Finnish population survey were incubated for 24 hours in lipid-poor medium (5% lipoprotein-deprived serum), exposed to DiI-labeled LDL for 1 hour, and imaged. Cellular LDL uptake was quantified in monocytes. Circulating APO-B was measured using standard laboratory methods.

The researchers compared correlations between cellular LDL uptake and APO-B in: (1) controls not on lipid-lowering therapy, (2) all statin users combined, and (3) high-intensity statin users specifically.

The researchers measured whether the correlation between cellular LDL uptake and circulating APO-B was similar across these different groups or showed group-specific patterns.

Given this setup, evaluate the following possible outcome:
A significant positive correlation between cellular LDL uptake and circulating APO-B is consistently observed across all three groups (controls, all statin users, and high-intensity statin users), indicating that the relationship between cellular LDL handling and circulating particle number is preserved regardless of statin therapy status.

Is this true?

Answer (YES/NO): NO